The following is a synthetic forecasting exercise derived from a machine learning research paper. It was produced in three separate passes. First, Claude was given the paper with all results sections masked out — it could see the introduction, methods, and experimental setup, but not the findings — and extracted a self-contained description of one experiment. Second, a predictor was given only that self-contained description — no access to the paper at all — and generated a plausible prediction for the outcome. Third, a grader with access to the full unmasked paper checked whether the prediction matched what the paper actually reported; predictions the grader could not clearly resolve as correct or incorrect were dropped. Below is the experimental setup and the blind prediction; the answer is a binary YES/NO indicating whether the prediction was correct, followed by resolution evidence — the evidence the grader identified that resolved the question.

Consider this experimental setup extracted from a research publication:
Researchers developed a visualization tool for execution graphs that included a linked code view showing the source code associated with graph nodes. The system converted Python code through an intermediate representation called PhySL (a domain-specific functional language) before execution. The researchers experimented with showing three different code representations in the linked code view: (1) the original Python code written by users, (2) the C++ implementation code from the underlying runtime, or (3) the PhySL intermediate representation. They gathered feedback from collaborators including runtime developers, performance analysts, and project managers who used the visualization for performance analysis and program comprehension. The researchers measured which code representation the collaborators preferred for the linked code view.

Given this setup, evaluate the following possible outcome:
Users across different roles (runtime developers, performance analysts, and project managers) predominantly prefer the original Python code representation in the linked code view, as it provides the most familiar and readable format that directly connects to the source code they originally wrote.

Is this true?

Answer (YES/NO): NO